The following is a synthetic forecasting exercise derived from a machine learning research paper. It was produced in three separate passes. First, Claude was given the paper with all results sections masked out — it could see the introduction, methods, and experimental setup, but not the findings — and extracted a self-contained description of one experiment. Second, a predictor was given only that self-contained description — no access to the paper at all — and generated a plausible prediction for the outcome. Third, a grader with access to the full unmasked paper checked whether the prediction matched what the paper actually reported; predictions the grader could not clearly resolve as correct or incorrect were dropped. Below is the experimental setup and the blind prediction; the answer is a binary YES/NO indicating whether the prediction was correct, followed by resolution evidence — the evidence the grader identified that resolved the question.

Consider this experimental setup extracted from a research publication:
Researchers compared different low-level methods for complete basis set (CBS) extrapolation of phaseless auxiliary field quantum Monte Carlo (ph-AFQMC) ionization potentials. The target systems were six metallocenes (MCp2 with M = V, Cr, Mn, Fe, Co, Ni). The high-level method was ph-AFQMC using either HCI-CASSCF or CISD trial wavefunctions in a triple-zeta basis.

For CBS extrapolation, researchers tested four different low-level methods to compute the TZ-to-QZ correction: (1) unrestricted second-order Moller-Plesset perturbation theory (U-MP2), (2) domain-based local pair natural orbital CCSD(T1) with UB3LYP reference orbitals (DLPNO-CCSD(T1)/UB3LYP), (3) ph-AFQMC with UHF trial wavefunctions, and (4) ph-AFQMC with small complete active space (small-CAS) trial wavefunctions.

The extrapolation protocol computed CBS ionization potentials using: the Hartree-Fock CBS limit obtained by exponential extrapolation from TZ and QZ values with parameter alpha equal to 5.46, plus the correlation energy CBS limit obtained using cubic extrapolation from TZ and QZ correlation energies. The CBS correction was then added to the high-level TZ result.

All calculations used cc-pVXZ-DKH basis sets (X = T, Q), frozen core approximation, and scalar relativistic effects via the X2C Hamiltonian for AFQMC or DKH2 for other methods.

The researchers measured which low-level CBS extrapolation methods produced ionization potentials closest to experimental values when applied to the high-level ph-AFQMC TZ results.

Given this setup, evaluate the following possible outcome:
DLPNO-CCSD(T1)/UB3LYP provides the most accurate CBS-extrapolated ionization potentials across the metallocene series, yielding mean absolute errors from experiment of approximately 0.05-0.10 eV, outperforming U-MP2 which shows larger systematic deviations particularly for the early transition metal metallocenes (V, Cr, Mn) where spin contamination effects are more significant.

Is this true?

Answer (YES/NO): NO